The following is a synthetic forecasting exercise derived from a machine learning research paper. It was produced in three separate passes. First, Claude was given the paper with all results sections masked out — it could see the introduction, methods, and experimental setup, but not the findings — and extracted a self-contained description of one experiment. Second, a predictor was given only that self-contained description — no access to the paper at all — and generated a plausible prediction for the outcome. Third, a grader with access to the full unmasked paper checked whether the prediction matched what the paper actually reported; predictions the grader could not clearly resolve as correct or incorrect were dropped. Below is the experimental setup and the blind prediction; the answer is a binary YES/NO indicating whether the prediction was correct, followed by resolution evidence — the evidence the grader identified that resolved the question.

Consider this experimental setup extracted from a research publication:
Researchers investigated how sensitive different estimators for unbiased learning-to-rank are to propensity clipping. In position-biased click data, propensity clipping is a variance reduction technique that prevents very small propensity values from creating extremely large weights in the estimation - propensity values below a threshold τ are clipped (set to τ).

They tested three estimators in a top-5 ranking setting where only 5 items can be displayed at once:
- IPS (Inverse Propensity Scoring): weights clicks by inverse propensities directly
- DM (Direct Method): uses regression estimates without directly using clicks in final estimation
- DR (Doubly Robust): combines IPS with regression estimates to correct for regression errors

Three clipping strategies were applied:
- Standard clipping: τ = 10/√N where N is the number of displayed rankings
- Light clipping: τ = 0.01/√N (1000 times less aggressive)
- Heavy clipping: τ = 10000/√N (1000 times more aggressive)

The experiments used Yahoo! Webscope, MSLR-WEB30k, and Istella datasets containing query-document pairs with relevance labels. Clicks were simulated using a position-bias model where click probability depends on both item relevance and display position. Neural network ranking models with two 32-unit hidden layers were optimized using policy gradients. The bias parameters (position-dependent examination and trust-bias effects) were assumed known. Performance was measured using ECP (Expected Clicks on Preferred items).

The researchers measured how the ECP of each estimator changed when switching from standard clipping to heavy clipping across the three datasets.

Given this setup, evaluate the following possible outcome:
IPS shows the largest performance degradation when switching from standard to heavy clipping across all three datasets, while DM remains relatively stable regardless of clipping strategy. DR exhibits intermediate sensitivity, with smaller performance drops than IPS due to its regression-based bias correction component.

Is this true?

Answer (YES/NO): NO